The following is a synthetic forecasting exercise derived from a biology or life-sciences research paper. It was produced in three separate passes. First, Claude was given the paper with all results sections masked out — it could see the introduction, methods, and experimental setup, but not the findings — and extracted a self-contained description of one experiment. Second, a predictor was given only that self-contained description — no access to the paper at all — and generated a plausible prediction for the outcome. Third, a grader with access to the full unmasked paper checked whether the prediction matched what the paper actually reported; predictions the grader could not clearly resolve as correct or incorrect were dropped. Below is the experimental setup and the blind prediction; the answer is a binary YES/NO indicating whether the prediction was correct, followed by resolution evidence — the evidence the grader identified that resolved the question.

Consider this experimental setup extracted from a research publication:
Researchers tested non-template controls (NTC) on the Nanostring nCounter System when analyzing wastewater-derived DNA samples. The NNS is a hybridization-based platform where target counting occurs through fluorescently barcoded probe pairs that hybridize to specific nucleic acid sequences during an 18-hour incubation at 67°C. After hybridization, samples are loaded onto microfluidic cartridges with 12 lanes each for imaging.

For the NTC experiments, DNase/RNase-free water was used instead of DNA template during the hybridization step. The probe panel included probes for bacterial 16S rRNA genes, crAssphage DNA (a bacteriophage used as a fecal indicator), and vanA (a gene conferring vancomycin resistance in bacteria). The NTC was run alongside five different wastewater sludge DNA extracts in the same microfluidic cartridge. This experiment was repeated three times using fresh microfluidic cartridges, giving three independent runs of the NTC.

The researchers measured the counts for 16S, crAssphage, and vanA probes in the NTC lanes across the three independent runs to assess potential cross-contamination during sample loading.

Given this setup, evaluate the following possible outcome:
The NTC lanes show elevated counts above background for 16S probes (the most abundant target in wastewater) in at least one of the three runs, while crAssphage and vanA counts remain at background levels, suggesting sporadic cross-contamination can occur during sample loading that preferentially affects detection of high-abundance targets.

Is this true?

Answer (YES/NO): NO